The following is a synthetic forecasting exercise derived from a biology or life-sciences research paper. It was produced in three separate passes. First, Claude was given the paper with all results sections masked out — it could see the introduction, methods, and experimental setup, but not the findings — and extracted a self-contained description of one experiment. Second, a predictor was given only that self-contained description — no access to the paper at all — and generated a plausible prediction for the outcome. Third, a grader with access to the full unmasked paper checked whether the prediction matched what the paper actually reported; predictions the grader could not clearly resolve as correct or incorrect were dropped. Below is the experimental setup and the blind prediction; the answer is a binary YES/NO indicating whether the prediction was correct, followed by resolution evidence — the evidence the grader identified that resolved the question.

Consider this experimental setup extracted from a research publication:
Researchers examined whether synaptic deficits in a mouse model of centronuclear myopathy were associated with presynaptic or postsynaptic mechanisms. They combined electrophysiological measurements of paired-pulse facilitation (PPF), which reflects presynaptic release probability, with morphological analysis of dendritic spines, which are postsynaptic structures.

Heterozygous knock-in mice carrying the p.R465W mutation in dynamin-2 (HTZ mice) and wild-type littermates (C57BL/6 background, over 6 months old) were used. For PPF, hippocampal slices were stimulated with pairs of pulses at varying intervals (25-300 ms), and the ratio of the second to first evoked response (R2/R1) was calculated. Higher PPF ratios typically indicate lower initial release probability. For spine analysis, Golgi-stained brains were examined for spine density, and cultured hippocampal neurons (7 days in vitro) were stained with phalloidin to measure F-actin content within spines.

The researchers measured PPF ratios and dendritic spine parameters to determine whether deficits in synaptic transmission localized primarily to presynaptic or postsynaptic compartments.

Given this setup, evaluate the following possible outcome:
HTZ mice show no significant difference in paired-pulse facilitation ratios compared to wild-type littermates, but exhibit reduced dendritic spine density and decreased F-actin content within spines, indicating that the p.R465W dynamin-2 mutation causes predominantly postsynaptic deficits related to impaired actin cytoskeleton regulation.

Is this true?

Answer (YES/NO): YES